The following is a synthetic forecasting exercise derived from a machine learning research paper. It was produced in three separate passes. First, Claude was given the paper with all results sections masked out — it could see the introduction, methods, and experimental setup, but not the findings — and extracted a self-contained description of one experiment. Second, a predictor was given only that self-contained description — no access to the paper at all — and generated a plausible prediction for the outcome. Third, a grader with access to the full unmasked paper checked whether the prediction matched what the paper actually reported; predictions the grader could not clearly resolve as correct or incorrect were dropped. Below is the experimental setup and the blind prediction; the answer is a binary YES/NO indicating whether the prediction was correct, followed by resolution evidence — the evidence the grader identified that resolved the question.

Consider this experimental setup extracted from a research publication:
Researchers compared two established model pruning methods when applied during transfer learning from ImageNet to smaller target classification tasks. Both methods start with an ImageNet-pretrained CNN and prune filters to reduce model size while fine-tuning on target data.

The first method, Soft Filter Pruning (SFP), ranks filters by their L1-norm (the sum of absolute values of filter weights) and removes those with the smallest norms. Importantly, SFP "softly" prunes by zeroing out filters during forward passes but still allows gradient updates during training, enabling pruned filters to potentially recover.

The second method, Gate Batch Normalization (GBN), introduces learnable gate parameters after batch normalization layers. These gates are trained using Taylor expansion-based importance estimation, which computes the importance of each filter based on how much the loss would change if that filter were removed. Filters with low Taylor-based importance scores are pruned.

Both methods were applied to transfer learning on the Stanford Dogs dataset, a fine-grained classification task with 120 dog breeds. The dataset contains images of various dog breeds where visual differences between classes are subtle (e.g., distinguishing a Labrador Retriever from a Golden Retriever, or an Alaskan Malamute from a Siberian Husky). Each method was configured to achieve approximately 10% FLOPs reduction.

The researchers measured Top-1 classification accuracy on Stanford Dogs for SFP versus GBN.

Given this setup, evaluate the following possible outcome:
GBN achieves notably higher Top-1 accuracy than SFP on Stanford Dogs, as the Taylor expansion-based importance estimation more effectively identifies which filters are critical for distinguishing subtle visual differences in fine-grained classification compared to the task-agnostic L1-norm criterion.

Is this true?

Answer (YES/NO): NO